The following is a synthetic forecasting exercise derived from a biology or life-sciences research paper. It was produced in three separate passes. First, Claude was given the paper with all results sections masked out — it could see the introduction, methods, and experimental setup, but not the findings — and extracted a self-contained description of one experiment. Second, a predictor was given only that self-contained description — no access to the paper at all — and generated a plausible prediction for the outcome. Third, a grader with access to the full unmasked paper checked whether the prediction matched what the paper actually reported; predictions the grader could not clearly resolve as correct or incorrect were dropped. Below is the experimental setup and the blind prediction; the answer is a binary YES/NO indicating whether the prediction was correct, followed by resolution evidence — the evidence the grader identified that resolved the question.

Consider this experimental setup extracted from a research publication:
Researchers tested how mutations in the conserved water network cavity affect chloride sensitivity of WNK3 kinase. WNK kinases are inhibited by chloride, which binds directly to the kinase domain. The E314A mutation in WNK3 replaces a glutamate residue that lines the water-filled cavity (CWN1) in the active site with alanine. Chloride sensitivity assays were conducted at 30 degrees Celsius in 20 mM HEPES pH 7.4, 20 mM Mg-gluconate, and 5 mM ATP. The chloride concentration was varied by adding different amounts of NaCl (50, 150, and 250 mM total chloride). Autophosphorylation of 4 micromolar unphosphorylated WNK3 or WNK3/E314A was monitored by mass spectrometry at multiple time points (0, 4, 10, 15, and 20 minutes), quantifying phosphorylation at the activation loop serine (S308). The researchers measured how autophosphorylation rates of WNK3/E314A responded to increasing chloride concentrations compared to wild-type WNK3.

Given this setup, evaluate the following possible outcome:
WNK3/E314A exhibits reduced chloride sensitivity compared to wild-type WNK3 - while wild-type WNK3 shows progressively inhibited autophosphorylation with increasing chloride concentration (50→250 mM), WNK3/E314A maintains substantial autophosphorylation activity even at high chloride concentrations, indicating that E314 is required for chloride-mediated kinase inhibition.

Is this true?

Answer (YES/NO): YES